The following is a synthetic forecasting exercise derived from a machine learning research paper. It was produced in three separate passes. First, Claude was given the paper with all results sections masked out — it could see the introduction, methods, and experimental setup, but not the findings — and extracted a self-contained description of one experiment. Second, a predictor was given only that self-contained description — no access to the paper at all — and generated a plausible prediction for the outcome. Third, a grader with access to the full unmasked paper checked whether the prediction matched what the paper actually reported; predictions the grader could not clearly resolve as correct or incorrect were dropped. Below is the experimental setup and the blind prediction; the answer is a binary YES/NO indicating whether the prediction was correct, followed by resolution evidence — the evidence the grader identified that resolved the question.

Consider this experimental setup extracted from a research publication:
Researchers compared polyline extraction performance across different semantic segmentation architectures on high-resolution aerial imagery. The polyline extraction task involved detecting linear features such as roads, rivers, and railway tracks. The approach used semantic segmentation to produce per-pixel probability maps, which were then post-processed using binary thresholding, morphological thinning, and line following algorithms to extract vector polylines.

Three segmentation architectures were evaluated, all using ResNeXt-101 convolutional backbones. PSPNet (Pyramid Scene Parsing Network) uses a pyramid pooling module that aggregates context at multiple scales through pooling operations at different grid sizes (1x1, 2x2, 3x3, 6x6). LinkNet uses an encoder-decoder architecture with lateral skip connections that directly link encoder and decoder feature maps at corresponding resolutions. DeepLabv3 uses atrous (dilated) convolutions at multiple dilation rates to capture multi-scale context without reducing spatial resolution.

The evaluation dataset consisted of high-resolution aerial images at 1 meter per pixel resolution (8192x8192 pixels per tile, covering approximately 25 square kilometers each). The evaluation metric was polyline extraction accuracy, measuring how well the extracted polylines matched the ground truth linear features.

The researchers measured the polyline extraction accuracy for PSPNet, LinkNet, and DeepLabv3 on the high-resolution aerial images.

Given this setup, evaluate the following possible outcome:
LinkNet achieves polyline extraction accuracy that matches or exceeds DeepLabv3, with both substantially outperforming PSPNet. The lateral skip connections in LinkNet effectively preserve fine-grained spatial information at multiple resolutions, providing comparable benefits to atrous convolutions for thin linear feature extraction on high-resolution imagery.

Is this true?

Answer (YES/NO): YES